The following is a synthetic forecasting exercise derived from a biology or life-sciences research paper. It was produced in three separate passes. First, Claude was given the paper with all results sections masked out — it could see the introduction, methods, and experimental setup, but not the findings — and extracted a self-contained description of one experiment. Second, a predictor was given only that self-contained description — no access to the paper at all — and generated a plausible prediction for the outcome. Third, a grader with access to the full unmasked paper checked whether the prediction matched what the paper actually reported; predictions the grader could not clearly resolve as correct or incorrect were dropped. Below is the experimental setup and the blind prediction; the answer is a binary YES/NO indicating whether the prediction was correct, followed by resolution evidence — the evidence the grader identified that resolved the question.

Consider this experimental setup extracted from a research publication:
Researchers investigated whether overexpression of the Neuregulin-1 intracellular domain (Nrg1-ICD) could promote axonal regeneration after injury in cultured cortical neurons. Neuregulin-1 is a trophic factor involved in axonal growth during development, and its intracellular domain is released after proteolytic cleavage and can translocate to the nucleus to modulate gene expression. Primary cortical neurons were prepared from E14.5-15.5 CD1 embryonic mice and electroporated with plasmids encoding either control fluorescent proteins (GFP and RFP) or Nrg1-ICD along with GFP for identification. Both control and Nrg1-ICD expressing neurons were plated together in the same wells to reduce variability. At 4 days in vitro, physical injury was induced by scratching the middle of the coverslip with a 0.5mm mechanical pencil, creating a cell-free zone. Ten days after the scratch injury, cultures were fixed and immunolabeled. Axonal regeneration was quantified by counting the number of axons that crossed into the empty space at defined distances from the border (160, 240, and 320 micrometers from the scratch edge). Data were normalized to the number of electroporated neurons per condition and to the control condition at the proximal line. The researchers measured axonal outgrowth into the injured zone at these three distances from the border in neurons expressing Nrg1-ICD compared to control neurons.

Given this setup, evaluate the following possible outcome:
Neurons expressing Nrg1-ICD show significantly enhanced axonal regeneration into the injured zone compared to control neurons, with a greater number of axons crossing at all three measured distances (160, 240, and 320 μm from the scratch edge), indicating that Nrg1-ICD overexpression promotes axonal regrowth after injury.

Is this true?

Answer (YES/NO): YES